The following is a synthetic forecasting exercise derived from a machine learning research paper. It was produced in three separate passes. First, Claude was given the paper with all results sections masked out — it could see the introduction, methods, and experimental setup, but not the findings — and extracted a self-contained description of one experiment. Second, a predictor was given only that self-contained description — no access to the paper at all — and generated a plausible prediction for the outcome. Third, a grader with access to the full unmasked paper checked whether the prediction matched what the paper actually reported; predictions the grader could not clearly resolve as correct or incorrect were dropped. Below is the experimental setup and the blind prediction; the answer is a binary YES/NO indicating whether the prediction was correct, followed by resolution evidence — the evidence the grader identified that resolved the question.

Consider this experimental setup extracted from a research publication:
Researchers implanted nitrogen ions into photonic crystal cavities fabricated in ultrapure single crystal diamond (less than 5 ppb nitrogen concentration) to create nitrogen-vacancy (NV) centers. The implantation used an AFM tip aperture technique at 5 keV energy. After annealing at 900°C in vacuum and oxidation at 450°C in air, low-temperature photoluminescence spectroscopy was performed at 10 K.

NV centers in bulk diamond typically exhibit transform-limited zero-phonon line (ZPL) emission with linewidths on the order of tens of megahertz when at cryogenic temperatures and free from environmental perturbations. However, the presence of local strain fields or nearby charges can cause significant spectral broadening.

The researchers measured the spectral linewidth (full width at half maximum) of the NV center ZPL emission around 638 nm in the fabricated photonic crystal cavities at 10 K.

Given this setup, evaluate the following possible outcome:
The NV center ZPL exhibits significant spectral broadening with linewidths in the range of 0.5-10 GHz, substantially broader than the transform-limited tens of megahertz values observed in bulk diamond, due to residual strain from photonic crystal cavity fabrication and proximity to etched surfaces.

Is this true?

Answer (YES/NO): NO